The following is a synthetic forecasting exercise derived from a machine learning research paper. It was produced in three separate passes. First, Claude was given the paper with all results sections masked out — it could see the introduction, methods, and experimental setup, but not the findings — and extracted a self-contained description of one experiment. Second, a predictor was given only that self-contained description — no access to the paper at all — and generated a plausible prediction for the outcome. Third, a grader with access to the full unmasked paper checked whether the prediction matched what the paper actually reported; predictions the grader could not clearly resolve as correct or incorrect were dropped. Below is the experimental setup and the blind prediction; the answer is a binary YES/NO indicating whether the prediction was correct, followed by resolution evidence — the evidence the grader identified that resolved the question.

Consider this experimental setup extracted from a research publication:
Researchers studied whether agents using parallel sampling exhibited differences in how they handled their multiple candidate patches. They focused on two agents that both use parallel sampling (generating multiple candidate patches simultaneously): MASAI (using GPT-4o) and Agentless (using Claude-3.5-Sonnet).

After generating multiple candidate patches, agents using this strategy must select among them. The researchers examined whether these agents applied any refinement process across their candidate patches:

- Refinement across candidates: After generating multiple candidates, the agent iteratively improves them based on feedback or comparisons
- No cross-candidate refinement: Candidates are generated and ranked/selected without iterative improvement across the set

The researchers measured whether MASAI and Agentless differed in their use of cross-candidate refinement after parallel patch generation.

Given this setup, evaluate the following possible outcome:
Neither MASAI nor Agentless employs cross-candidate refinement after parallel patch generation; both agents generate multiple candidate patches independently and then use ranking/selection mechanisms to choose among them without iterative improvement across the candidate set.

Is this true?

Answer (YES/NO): NO